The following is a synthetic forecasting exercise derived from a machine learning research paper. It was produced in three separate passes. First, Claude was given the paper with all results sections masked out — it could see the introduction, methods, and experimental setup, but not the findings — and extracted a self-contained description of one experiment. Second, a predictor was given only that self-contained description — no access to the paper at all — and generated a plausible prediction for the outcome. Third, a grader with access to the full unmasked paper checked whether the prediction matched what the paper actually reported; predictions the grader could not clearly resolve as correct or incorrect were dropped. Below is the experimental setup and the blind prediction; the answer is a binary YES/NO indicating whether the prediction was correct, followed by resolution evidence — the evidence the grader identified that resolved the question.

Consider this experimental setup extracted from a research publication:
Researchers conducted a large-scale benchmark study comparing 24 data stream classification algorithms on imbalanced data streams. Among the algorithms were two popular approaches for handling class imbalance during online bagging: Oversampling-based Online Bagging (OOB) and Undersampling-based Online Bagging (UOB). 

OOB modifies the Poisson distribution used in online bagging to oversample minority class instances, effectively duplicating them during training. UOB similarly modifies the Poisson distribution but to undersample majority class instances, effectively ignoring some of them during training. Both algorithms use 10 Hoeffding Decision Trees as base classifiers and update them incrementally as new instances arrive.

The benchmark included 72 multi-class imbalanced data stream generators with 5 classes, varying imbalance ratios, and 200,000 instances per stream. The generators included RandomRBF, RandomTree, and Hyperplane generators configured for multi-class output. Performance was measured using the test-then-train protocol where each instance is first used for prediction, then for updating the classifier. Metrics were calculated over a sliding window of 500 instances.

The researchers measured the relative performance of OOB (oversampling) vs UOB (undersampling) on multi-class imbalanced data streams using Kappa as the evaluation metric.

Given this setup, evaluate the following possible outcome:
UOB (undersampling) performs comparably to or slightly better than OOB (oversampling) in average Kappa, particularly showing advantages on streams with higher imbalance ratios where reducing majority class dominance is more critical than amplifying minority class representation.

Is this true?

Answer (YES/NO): NO